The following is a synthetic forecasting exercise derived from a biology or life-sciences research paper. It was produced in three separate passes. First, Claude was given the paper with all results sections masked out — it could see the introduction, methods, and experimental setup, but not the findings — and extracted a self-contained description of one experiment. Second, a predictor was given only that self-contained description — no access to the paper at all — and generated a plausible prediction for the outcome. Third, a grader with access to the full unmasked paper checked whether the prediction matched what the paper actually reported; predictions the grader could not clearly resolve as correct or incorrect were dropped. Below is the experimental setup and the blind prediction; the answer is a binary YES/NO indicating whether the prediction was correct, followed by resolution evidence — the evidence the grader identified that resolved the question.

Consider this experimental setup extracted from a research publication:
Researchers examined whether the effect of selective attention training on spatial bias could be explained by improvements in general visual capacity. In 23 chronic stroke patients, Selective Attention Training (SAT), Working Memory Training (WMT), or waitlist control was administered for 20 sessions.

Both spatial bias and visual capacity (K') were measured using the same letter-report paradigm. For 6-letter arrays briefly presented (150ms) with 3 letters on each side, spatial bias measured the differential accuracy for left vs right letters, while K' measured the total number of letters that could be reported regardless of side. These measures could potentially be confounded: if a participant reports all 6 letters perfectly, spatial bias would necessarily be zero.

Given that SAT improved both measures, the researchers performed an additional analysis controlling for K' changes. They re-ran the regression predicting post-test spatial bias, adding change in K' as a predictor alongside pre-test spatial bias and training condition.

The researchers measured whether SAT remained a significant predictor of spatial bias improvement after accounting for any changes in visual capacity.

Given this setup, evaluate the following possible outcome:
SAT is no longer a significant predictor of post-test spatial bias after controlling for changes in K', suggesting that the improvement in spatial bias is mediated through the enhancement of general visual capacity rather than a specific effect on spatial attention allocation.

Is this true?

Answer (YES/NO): NO